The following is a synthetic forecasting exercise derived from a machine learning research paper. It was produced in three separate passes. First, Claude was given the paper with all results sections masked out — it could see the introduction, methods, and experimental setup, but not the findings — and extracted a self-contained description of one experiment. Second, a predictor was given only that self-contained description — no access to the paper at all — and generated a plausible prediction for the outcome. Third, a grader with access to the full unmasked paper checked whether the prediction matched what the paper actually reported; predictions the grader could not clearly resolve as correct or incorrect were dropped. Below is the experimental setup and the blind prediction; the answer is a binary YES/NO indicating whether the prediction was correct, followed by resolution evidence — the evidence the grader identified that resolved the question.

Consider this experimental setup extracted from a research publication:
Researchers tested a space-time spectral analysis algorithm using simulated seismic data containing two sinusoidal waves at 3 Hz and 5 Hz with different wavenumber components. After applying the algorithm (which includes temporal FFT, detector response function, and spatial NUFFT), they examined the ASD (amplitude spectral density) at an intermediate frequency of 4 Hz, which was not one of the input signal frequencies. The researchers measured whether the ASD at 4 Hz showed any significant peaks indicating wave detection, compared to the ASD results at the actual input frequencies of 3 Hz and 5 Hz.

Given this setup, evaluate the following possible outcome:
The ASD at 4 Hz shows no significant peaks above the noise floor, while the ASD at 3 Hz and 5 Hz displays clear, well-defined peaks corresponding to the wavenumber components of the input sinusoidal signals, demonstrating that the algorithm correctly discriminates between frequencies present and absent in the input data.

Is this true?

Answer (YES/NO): YES